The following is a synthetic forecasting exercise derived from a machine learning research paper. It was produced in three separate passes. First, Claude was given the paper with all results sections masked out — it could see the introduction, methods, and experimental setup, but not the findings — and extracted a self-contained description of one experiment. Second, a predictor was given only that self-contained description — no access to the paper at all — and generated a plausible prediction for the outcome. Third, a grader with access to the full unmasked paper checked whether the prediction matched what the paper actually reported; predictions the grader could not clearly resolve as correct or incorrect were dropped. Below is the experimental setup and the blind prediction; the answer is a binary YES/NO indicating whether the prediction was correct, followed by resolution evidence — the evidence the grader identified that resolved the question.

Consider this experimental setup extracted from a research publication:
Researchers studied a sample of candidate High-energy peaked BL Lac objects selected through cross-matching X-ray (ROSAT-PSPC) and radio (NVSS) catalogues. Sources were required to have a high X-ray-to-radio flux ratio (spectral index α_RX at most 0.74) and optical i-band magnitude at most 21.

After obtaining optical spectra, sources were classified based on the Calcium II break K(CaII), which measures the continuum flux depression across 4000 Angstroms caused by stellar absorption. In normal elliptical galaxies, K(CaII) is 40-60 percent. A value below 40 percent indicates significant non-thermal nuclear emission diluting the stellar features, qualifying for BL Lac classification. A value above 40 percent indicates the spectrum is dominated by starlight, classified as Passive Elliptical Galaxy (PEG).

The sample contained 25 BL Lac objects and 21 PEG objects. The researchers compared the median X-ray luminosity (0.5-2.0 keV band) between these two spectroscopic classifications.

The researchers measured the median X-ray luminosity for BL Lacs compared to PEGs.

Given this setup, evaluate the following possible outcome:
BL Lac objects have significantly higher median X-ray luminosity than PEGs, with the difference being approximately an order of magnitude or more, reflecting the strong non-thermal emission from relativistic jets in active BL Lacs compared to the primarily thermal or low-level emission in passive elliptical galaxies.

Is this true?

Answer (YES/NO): NO